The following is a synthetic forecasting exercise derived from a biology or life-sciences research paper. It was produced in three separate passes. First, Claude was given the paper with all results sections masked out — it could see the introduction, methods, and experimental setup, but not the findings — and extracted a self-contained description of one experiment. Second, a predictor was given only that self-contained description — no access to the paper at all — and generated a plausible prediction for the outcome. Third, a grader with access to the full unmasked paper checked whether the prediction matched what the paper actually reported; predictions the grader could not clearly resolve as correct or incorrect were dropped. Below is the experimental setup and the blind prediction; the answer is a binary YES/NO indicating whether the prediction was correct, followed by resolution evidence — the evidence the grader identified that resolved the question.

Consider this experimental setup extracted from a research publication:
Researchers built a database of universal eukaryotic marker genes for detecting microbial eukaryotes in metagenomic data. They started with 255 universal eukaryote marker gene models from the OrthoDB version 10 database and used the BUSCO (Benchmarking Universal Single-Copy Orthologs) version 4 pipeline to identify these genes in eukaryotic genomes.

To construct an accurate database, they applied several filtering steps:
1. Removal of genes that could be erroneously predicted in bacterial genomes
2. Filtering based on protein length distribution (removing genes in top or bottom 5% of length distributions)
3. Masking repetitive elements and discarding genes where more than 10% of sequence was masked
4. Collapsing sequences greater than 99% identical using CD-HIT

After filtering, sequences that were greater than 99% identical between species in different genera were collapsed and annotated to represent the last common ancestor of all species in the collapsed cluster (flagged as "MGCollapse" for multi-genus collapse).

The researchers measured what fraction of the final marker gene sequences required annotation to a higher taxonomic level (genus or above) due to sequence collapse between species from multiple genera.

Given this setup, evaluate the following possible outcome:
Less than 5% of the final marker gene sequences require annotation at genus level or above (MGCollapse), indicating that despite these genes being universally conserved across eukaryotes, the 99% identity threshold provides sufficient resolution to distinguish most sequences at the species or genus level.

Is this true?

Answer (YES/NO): NO